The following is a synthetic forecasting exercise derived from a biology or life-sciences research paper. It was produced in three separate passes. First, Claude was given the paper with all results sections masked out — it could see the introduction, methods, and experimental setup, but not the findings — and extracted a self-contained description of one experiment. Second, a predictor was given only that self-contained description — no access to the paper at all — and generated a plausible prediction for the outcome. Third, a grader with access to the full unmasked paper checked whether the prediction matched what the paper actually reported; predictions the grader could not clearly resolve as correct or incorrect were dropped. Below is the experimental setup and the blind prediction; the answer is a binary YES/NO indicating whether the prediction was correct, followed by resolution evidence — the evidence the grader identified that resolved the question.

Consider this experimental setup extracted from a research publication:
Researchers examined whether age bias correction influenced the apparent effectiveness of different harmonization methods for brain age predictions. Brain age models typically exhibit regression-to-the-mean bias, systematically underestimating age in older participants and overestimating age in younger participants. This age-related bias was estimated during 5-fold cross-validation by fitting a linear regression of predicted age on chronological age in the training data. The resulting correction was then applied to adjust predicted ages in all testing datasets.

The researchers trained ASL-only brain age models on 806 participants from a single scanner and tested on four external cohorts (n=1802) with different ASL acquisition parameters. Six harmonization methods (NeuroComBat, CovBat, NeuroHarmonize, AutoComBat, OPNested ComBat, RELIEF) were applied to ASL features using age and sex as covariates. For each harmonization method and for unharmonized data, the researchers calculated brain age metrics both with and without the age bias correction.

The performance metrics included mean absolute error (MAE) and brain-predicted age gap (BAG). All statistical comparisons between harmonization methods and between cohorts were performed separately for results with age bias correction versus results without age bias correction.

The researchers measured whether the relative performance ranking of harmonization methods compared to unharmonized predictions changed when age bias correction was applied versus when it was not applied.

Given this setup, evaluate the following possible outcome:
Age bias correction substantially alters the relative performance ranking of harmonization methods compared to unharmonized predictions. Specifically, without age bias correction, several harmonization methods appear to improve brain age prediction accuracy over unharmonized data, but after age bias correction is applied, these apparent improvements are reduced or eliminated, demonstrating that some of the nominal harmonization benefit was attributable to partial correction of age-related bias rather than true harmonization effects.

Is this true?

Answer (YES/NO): NO